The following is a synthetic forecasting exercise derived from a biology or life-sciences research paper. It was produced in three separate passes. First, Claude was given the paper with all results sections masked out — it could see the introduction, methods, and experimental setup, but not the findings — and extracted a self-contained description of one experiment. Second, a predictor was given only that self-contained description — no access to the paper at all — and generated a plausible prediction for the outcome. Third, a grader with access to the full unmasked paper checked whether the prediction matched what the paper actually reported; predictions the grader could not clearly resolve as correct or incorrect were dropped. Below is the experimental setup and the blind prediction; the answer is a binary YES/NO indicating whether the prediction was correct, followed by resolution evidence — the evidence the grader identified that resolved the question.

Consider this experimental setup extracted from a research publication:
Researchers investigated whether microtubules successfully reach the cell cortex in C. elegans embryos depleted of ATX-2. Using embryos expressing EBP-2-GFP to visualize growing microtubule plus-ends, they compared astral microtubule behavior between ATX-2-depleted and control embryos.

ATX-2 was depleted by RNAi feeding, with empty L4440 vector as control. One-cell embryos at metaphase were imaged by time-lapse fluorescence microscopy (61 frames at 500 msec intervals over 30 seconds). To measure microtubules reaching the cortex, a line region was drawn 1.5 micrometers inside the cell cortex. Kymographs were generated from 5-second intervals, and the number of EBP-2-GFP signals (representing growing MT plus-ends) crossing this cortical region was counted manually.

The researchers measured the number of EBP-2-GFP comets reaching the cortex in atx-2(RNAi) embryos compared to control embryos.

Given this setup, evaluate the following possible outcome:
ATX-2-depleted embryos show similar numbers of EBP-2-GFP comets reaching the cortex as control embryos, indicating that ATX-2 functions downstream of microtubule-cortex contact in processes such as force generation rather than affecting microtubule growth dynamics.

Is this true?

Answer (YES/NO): NO